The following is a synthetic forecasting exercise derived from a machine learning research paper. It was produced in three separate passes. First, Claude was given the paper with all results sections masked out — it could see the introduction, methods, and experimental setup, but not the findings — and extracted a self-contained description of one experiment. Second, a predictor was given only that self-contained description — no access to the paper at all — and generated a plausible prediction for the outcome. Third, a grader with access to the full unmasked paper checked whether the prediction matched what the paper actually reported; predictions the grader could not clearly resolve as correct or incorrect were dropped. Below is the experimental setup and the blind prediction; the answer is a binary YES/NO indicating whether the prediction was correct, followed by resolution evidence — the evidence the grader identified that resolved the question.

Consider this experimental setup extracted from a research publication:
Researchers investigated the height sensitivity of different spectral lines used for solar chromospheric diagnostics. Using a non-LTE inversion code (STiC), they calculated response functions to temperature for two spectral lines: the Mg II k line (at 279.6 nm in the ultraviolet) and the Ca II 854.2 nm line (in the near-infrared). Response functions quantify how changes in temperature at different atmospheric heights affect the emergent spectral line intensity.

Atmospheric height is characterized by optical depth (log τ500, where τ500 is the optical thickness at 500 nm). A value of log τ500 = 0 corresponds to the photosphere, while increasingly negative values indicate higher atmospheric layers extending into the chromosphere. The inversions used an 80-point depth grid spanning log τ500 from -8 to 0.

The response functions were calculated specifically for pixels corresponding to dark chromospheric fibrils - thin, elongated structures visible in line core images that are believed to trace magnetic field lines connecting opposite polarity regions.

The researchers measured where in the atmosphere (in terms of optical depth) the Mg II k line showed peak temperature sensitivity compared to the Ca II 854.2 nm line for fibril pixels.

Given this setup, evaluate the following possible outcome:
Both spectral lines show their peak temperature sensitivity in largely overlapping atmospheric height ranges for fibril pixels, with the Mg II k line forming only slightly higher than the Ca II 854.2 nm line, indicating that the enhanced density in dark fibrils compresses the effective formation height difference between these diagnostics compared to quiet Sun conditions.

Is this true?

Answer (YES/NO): YES